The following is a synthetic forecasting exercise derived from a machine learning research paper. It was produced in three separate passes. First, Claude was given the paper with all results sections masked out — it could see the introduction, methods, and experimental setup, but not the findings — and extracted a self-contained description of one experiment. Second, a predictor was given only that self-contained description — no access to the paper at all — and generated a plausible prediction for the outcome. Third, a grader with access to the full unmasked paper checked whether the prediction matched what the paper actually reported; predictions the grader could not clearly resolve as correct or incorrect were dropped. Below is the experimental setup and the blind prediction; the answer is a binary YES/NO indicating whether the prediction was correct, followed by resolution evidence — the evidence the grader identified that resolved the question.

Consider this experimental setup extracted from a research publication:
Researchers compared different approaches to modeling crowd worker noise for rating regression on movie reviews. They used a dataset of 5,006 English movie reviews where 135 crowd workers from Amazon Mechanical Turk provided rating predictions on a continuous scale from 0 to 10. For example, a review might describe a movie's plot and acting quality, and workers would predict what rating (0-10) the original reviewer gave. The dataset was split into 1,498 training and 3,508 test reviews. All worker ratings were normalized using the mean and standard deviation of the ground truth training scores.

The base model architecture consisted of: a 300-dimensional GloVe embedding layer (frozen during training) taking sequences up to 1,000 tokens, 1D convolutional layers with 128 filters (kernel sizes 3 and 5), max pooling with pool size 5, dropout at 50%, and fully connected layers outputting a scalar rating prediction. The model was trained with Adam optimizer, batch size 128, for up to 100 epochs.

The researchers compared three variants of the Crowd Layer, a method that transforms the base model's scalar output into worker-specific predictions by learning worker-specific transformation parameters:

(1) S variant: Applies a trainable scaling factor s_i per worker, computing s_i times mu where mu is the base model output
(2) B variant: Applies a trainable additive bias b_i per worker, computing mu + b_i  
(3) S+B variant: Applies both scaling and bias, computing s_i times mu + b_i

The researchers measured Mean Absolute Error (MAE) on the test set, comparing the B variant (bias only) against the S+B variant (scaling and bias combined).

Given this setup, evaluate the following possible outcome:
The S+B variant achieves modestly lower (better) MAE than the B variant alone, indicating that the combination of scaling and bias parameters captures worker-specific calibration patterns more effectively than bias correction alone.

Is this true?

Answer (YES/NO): NO